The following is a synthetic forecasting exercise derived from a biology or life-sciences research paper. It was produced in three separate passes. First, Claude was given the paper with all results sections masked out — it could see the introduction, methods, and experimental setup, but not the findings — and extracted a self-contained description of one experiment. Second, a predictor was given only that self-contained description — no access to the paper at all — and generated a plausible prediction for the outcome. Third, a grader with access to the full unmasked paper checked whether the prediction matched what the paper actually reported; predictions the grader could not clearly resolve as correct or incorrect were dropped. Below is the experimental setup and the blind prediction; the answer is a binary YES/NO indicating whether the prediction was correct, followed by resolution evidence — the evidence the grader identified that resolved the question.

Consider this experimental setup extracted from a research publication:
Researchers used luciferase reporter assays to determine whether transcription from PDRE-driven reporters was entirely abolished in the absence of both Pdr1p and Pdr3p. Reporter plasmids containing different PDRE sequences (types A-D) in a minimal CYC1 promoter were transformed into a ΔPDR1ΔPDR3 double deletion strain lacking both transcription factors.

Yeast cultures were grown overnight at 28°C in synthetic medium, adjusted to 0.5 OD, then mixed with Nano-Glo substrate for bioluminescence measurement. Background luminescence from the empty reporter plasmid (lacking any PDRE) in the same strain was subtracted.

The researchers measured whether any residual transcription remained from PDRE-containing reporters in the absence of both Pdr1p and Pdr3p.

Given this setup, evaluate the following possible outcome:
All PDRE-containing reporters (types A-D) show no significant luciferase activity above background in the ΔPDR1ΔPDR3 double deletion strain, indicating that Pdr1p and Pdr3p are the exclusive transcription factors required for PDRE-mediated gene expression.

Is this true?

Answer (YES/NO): NO